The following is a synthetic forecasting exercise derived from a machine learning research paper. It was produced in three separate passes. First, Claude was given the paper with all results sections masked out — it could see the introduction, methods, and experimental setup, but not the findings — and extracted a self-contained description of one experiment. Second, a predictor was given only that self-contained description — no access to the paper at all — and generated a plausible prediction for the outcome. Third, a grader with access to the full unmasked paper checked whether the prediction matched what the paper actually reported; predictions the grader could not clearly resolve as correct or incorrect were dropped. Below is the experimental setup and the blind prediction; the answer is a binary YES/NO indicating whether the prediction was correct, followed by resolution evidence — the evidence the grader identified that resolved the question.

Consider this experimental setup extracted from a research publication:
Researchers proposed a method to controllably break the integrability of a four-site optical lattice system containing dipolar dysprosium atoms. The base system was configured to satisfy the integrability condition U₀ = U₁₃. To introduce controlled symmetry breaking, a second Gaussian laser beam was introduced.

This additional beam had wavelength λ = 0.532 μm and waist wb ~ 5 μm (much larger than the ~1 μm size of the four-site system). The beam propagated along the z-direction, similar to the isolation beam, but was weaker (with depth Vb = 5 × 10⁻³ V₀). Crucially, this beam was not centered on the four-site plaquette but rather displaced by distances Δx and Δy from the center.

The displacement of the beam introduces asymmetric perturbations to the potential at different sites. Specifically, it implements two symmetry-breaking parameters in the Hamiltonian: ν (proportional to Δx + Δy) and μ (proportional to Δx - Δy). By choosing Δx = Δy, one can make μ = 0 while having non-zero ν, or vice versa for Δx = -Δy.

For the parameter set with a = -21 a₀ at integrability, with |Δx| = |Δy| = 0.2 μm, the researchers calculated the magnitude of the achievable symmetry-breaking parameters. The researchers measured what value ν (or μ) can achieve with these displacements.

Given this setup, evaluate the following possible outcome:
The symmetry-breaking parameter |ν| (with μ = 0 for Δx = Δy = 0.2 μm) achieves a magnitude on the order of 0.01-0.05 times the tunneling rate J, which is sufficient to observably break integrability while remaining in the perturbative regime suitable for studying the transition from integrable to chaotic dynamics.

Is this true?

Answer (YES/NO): NO